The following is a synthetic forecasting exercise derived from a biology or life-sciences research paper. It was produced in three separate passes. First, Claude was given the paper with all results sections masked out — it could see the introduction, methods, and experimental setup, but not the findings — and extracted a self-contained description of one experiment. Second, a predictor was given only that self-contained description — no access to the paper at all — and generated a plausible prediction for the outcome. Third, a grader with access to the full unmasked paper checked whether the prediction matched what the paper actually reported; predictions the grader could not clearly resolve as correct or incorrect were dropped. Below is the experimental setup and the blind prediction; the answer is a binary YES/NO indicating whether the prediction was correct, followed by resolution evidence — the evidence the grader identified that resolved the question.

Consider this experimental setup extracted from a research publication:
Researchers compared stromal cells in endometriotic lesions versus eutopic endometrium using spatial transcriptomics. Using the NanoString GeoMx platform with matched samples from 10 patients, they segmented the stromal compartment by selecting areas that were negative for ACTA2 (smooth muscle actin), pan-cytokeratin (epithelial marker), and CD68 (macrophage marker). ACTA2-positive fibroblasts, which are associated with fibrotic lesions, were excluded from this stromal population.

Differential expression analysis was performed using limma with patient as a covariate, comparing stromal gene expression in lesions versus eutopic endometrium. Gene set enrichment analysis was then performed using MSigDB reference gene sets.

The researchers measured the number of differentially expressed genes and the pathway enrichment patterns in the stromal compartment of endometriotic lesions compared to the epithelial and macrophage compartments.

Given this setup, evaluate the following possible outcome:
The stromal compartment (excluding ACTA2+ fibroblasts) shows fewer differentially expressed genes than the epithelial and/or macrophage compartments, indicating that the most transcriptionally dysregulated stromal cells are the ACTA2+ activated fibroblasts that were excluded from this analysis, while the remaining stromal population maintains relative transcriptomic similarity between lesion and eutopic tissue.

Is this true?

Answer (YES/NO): YES